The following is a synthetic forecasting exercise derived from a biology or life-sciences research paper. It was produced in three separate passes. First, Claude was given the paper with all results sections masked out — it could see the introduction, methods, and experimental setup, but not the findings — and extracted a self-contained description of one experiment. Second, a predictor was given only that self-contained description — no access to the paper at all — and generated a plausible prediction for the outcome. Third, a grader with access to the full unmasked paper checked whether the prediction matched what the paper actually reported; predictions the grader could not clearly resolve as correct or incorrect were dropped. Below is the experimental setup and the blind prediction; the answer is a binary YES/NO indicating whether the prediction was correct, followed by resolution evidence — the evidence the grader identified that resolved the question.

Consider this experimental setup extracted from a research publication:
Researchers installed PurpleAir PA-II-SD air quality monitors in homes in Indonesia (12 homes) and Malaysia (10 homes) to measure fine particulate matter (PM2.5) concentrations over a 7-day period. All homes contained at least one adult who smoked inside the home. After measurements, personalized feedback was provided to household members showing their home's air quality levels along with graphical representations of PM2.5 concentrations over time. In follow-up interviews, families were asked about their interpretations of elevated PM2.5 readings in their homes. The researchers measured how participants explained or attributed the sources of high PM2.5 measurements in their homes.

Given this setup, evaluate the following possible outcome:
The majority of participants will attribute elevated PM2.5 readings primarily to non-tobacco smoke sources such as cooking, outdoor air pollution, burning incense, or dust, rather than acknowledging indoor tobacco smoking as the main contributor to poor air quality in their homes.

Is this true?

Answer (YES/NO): YES